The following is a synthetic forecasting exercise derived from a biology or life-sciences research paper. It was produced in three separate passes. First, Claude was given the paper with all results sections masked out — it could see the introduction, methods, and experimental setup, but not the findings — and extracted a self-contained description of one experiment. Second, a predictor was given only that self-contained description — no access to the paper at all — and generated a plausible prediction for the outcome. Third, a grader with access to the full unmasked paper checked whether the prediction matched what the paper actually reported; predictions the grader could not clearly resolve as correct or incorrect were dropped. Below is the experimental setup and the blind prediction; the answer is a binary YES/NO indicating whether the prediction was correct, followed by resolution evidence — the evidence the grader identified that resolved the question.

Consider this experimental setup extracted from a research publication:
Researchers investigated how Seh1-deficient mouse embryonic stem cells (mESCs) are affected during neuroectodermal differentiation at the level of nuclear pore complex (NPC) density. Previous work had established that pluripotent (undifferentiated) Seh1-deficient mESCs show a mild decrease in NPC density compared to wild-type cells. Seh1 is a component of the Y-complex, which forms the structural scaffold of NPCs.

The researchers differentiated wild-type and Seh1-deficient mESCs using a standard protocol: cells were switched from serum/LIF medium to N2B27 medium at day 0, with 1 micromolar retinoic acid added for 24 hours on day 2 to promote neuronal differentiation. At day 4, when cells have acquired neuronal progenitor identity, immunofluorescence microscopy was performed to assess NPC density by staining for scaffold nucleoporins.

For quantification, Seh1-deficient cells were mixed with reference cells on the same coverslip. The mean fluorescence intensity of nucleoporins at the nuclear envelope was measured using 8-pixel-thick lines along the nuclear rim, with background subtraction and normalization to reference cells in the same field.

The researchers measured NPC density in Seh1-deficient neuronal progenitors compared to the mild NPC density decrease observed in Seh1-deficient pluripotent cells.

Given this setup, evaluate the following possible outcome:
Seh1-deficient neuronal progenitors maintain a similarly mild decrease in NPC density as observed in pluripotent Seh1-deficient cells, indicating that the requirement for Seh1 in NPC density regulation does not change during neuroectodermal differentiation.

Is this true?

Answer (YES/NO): YES